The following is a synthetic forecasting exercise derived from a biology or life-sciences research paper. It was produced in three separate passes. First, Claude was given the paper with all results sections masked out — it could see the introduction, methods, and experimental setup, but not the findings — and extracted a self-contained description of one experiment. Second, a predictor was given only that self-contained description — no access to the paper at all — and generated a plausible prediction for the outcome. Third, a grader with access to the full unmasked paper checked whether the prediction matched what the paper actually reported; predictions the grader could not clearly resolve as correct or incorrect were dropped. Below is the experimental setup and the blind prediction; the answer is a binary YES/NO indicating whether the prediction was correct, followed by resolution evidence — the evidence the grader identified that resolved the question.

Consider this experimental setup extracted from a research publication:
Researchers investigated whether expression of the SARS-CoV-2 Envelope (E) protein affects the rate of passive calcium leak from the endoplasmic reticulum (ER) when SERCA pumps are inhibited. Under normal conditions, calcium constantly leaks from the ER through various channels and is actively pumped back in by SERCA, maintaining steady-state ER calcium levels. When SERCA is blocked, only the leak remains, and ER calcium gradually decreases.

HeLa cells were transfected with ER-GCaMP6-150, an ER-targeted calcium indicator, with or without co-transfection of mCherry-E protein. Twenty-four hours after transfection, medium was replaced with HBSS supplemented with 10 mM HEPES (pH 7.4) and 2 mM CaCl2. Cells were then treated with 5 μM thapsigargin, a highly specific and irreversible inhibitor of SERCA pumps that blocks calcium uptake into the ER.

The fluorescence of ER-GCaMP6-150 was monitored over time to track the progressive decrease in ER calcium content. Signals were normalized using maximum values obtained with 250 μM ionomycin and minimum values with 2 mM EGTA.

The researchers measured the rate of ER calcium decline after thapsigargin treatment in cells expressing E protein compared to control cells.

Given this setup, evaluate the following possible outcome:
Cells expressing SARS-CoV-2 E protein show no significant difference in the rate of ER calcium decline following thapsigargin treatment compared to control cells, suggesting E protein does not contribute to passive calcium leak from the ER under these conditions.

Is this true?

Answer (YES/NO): YES